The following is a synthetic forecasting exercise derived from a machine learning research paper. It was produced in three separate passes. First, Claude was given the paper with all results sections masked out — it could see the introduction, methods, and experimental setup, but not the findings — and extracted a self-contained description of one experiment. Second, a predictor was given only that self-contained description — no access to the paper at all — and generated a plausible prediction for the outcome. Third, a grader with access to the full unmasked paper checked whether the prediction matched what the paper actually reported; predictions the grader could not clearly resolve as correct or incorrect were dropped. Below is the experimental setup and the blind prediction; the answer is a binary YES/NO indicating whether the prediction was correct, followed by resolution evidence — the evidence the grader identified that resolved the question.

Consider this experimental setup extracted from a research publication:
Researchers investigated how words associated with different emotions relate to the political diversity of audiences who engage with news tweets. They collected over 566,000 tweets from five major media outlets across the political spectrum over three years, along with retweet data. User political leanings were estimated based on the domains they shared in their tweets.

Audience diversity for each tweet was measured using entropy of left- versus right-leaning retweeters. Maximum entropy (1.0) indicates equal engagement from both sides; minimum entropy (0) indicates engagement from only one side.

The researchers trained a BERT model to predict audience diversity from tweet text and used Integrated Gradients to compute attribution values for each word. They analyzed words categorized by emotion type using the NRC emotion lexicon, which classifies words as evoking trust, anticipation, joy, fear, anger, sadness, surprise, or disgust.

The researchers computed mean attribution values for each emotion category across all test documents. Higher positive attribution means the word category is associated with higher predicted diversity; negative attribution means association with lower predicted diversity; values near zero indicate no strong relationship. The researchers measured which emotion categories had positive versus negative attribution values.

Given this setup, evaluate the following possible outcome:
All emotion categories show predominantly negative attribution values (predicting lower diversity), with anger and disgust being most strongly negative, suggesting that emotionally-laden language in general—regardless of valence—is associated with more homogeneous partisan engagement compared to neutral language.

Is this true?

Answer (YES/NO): NO